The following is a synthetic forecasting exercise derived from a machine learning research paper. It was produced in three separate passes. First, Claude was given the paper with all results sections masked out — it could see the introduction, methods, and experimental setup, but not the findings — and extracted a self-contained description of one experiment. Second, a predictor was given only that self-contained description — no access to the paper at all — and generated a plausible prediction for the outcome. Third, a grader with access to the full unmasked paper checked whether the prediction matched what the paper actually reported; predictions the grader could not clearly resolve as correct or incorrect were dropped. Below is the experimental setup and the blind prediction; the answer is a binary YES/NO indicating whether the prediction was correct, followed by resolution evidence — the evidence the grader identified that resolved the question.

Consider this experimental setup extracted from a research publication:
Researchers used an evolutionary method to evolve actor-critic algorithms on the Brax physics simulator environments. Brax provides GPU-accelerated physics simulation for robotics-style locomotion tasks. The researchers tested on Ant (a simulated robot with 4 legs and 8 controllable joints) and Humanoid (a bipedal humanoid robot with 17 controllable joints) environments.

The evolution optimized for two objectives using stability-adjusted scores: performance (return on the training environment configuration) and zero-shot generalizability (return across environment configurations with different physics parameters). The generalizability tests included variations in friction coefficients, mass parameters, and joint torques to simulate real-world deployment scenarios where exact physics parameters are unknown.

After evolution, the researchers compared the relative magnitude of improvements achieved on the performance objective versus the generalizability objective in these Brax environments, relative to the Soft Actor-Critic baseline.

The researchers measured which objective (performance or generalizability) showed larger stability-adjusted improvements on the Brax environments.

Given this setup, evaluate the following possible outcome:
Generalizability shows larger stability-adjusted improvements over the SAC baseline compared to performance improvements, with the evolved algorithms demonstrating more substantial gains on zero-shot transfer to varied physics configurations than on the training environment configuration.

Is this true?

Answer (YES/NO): NO